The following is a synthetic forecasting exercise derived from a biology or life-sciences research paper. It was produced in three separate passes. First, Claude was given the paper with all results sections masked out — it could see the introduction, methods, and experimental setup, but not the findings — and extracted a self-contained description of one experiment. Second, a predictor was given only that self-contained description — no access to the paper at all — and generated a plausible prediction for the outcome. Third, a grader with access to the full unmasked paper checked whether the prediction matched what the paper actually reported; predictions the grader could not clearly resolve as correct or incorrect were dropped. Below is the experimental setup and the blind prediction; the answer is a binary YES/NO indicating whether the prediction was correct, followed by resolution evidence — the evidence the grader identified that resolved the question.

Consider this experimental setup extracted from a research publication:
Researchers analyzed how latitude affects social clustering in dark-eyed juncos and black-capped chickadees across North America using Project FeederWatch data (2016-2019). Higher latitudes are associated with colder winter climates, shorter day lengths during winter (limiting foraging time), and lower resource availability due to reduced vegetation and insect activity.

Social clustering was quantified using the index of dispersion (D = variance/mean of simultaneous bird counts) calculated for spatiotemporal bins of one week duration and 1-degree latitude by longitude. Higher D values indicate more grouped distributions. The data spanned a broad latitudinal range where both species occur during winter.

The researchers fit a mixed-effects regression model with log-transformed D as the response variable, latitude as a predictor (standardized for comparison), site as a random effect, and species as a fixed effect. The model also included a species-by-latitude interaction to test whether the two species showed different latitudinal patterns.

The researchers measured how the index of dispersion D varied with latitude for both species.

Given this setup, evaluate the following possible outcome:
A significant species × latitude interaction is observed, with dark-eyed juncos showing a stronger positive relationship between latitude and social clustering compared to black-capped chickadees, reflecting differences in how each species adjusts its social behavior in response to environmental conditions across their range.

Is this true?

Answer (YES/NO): NO